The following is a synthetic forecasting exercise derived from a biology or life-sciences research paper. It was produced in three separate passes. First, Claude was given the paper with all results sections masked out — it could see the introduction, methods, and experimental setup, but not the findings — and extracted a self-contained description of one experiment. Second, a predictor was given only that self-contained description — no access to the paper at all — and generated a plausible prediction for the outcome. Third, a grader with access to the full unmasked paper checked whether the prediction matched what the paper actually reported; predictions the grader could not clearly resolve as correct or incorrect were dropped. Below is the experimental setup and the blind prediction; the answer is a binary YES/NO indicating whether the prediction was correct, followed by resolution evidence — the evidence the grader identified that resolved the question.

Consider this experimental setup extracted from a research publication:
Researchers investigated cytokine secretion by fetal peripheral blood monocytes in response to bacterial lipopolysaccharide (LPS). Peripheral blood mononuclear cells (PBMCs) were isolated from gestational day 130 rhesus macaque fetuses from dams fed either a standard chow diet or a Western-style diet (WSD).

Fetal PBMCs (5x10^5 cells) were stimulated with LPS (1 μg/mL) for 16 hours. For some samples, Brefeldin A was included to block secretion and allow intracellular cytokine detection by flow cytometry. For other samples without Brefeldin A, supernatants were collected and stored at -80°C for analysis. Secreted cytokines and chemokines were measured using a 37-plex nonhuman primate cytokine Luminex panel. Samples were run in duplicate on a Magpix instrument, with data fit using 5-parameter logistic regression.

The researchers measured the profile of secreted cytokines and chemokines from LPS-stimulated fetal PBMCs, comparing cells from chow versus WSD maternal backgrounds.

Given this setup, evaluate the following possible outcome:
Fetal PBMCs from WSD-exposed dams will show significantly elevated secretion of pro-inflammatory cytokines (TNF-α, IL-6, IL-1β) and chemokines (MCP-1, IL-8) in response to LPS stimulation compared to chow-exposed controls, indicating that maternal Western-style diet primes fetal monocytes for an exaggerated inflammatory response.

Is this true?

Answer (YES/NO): NO